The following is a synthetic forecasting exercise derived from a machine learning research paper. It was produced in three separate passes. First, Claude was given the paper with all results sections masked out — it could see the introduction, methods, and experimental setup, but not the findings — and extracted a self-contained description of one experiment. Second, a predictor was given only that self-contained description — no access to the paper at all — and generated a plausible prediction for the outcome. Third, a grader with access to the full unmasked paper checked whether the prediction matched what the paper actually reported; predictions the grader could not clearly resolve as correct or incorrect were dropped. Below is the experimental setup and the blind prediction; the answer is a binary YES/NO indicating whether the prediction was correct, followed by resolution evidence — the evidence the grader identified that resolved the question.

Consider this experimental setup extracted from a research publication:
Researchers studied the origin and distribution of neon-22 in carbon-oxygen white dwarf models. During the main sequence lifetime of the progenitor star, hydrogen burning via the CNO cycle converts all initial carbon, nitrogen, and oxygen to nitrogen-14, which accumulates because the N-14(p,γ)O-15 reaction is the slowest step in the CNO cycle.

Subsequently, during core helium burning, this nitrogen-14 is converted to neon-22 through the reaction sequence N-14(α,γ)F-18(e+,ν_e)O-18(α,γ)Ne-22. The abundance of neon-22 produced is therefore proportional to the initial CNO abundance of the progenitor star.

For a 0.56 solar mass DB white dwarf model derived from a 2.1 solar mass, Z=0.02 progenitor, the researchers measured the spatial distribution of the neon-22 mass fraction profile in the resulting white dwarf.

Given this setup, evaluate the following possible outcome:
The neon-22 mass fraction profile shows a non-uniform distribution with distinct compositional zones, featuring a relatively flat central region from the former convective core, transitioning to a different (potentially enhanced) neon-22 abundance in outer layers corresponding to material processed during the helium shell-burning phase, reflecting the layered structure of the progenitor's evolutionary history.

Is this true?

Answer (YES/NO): NO